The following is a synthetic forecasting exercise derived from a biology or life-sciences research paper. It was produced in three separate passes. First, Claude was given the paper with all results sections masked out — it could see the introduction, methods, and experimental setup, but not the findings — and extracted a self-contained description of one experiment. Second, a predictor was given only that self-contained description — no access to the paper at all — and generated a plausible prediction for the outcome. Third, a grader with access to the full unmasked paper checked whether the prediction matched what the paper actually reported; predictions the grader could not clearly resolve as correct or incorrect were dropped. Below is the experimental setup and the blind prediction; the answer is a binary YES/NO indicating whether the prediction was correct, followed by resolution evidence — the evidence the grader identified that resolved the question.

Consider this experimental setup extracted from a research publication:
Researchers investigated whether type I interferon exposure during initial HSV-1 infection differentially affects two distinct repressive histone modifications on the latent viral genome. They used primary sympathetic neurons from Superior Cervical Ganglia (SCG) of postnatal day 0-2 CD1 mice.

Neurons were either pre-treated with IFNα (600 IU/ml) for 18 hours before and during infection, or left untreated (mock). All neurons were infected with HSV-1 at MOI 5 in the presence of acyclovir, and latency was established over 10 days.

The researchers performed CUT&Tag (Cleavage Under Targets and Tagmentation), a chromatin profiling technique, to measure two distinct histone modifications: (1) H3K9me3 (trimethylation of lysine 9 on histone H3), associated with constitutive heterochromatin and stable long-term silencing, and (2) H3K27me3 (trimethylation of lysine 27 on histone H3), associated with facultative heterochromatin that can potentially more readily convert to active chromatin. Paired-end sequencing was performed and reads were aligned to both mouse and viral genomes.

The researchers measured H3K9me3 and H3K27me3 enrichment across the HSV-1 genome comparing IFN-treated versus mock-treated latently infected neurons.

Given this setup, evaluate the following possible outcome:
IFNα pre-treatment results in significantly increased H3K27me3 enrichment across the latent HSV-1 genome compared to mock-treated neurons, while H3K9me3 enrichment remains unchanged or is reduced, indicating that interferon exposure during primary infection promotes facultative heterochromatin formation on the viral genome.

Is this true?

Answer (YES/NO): NO